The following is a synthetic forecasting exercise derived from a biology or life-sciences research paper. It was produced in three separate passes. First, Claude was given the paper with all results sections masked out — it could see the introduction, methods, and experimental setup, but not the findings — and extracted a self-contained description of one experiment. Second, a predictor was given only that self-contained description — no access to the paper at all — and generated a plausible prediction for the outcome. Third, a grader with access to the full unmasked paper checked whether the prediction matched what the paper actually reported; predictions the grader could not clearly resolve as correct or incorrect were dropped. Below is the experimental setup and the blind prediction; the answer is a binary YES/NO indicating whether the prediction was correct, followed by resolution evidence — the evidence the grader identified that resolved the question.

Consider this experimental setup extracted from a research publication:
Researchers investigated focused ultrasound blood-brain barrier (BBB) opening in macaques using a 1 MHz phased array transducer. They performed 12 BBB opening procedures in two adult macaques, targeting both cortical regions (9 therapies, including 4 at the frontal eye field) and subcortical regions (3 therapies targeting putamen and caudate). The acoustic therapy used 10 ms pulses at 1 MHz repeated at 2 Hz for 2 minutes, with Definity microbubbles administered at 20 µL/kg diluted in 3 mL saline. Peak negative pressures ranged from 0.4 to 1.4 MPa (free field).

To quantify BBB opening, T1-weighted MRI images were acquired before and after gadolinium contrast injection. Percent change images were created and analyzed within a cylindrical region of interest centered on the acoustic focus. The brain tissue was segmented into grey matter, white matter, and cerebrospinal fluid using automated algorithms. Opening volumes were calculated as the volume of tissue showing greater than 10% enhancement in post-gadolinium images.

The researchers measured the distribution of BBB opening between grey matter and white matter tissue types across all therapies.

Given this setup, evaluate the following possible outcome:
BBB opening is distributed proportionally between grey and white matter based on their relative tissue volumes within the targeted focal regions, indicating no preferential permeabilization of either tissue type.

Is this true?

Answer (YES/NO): NO